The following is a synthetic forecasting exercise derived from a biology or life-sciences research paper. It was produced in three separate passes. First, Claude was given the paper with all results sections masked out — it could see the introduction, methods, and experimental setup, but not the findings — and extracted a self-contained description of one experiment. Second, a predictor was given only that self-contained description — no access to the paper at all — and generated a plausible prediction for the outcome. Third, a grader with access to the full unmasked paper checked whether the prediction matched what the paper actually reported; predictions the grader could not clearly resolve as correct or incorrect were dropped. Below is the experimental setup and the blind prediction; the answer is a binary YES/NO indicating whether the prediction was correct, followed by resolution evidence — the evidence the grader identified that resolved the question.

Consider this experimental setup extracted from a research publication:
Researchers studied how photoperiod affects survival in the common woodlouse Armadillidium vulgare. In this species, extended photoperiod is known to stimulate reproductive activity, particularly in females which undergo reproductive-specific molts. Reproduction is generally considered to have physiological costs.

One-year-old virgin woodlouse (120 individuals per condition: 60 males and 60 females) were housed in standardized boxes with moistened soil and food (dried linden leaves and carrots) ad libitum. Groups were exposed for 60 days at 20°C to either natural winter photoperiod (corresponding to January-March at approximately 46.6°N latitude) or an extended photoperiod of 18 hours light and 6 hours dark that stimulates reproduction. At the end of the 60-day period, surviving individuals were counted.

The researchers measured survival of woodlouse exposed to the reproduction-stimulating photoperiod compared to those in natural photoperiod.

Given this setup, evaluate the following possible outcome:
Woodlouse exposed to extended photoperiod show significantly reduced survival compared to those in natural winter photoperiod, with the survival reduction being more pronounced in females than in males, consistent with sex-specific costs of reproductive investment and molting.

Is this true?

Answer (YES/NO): NO